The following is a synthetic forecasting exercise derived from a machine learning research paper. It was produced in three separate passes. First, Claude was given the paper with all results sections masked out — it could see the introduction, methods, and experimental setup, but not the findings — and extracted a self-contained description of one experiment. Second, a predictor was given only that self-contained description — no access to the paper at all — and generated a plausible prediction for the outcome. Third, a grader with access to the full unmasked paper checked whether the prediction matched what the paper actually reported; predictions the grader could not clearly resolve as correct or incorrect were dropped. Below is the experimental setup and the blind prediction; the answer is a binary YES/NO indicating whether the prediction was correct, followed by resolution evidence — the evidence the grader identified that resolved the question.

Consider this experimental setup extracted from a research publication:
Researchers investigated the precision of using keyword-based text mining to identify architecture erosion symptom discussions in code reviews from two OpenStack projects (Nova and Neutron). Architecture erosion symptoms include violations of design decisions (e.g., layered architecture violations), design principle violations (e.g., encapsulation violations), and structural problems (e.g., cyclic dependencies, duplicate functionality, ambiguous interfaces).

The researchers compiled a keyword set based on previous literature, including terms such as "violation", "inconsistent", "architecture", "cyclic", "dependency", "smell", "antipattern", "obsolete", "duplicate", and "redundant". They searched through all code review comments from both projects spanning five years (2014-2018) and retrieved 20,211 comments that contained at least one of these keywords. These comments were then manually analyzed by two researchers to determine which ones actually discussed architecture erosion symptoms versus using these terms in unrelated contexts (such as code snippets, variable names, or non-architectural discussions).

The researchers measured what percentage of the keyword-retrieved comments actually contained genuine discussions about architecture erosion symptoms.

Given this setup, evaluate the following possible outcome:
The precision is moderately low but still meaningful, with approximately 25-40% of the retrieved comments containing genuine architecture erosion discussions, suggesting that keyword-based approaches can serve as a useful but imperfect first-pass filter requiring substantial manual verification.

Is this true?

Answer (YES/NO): NO